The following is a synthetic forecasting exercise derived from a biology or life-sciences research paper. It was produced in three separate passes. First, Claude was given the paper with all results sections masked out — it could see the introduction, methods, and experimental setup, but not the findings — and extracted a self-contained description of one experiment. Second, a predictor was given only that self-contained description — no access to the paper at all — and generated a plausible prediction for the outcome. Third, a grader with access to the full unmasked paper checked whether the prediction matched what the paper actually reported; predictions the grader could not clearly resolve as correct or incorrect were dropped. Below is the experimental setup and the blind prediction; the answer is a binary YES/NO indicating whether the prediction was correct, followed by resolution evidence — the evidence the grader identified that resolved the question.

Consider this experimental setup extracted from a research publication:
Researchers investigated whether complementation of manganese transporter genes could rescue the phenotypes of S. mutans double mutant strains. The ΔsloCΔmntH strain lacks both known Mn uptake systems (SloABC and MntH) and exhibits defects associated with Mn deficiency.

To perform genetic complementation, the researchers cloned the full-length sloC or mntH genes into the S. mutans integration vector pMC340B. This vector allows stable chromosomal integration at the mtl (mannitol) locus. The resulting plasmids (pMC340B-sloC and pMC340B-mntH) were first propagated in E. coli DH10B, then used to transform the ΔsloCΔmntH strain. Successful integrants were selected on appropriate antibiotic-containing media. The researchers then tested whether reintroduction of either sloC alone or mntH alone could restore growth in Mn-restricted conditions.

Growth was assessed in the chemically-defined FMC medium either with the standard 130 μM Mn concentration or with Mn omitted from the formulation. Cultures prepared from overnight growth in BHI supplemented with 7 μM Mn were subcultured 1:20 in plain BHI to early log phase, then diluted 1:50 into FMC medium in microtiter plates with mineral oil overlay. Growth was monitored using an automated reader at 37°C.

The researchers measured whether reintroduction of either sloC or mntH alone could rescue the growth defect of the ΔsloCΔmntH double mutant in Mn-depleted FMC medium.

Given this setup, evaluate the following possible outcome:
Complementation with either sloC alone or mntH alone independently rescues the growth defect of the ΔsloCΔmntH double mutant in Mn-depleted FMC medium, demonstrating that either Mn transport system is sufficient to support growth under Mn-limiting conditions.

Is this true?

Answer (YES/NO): YES